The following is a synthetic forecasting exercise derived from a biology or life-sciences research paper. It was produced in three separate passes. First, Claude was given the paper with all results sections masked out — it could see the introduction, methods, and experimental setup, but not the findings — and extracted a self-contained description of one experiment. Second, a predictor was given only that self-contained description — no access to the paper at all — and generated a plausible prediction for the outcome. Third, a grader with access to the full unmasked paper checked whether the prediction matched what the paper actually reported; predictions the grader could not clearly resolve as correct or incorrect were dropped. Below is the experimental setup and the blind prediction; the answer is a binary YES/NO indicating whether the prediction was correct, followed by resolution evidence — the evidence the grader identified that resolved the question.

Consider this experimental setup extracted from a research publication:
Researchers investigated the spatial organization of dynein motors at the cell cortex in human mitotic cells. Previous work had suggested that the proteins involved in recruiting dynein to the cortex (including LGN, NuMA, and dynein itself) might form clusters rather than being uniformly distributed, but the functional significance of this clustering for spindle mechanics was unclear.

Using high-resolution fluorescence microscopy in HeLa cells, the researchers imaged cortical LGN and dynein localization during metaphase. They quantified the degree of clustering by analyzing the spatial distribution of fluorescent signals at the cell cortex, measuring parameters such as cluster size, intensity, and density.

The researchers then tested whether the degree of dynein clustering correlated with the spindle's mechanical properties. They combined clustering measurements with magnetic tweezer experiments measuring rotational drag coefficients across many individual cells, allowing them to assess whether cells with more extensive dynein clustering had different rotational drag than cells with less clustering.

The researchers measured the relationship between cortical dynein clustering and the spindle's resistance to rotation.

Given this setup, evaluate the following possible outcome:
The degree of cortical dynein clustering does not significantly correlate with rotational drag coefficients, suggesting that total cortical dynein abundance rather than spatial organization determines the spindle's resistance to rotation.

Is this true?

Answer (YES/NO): NO